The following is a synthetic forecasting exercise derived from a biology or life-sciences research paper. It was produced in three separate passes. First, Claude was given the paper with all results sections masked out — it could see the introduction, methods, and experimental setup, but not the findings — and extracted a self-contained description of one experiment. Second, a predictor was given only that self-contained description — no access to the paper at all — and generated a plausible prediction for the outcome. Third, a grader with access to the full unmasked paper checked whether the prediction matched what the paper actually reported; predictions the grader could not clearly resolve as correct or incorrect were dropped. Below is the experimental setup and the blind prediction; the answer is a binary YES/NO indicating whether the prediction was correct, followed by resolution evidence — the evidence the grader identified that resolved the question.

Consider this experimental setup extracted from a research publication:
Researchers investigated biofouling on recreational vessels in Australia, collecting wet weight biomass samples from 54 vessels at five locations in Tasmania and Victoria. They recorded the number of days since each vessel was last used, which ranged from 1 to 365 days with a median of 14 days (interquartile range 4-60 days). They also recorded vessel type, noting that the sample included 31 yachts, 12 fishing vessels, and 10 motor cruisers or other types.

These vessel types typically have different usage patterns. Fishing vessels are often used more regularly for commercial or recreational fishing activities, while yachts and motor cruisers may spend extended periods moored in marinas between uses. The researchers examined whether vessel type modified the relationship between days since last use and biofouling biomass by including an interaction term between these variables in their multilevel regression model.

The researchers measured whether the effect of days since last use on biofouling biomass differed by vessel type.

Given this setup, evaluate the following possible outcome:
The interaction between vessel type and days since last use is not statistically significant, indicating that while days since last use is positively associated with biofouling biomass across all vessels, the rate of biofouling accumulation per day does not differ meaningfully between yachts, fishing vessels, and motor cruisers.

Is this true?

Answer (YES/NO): NO